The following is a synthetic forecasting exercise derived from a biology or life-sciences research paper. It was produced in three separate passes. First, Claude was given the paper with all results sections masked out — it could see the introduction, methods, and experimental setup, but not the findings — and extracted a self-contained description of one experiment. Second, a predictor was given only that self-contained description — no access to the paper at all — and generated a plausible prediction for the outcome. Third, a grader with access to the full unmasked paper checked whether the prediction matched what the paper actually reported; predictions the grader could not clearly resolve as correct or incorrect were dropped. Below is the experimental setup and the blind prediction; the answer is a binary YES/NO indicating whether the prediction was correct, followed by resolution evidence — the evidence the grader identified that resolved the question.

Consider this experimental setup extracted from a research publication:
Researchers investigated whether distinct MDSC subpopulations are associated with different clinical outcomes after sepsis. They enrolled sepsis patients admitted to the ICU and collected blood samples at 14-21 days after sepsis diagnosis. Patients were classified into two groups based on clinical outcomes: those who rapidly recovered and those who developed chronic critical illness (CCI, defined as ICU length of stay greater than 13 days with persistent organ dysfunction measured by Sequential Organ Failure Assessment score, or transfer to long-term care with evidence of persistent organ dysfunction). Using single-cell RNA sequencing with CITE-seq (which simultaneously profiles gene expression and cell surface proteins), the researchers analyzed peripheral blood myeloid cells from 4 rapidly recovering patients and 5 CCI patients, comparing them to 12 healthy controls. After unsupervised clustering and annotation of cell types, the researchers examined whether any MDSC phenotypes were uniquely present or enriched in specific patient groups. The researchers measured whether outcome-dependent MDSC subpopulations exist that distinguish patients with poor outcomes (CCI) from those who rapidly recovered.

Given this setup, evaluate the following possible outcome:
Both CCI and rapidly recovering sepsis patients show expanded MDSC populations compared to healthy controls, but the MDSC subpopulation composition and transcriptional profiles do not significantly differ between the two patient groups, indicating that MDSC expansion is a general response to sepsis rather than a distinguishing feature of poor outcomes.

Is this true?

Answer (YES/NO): NO